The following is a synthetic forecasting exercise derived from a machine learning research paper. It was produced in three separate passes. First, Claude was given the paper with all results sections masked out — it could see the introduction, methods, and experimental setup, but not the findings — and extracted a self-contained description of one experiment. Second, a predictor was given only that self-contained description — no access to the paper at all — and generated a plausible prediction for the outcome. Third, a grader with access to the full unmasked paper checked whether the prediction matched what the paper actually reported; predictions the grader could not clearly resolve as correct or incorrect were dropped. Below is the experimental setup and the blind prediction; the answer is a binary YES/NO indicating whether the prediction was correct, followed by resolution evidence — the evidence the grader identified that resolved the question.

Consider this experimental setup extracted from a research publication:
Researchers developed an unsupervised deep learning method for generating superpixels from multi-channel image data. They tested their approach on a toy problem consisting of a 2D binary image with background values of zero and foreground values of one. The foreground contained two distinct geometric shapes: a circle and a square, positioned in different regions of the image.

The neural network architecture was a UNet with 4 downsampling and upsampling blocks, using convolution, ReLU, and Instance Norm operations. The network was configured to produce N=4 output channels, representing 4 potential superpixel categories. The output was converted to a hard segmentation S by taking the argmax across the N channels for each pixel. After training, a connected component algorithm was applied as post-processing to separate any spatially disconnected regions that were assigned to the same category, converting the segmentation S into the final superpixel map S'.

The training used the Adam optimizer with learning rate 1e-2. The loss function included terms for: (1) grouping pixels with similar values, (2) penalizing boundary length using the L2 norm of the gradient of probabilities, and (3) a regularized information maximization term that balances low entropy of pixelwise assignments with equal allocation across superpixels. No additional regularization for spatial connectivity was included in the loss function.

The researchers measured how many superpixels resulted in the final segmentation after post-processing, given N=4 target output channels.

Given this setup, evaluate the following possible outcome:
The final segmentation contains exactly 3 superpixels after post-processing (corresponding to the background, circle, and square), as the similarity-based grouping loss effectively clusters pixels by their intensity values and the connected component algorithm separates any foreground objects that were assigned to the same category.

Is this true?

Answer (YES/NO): NO